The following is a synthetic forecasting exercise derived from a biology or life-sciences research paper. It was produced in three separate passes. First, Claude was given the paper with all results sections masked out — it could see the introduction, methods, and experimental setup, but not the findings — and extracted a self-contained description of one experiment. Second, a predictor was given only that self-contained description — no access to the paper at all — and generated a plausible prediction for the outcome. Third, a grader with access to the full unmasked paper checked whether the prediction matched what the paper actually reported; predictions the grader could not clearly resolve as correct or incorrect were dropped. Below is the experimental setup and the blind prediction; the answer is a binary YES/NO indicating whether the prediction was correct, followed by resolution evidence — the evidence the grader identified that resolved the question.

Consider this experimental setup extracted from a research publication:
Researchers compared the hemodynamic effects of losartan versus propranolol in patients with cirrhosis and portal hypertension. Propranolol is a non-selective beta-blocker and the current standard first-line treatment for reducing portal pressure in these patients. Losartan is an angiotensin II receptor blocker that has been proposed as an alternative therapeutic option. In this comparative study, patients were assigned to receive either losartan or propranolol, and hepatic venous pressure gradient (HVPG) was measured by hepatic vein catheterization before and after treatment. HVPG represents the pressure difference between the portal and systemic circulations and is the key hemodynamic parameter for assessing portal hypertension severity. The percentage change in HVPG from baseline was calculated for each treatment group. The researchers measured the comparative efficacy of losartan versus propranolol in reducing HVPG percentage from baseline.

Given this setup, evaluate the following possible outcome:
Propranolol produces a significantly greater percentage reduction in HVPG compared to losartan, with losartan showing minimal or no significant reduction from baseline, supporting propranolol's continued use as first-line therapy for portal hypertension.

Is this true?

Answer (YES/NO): YES